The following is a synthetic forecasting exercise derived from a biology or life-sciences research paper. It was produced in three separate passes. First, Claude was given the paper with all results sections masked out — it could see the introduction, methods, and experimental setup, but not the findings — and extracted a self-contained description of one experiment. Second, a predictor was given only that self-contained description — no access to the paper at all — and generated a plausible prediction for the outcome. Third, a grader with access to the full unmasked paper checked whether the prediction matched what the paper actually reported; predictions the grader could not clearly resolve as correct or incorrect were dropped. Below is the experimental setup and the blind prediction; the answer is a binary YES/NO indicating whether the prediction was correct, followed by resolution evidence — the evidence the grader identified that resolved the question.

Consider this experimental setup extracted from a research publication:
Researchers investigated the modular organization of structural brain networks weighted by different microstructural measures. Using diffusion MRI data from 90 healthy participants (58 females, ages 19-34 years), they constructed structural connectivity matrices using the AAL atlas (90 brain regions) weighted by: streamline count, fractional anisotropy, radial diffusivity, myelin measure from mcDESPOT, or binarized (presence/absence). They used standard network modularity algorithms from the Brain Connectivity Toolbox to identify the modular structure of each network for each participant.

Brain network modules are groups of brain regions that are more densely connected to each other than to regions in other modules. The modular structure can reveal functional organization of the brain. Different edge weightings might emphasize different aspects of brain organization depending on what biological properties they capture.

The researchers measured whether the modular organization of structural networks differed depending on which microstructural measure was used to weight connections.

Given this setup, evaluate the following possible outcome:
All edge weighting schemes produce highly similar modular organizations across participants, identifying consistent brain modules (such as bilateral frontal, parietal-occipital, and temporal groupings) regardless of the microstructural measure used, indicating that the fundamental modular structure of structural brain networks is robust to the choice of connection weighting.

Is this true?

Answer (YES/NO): NO